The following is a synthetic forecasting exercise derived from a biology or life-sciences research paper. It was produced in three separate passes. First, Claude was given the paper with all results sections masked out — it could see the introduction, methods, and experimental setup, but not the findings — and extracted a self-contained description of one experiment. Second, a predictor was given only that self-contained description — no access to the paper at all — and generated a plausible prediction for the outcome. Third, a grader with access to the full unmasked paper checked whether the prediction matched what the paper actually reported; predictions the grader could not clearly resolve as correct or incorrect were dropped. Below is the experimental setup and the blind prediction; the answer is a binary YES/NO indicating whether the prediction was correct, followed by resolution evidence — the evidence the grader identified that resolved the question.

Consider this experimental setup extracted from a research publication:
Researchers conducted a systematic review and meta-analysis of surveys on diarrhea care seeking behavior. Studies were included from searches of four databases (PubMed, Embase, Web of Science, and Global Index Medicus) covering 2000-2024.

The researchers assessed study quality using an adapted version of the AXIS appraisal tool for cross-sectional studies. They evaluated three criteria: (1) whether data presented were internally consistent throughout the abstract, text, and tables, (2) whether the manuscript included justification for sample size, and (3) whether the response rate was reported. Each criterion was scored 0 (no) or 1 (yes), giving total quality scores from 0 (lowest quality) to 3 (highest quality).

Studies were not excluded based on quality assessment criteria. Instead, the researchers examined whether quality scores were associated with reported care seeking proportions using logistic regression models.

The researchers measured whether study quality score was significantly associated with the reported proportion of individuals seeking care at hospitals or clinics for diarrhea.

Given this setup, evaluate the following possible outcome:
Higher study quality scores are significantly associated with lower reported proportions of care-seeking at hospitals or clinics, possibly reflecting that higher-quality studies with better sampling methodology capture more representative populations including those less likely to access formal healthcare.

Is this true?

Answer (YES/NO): NO